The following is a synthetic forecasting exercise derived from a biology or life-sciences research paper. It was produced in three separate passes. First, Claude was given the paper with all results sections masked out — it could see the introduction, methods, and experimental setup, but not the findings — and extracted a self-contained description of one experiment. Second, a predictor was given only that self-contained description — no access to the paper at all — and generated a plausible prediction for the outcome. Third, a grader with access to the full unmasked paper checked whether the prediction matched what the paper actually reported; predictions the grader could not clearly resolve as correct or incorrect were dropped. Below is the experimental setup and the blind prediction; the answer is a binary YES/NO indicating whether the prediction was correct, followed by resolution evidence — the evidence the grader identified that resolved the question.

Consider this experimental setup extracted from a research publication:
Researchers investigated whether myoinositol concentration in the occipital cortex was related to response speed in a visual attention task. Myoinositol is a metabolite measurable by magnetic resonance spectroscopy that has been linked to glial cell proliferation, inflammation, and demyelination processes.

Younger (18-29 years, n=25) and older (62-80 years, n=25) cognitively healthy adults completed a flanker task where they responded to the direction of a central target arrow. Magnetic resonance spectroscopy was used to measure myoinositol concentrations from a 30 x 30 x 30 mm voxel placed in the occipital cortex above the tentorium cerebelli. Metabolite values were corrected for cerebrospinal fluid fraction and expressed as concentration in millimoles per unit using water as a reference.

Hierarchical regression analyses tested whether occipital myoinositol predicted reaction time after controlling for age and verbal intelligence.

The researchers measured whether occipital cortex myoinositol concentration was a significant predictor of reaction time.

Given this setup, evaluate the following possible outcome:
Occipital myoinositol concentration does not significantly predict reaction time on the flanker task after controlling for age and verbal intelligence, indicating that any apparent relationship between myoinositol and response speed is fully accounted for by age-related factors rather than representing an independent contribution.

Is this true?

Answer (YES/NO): NO